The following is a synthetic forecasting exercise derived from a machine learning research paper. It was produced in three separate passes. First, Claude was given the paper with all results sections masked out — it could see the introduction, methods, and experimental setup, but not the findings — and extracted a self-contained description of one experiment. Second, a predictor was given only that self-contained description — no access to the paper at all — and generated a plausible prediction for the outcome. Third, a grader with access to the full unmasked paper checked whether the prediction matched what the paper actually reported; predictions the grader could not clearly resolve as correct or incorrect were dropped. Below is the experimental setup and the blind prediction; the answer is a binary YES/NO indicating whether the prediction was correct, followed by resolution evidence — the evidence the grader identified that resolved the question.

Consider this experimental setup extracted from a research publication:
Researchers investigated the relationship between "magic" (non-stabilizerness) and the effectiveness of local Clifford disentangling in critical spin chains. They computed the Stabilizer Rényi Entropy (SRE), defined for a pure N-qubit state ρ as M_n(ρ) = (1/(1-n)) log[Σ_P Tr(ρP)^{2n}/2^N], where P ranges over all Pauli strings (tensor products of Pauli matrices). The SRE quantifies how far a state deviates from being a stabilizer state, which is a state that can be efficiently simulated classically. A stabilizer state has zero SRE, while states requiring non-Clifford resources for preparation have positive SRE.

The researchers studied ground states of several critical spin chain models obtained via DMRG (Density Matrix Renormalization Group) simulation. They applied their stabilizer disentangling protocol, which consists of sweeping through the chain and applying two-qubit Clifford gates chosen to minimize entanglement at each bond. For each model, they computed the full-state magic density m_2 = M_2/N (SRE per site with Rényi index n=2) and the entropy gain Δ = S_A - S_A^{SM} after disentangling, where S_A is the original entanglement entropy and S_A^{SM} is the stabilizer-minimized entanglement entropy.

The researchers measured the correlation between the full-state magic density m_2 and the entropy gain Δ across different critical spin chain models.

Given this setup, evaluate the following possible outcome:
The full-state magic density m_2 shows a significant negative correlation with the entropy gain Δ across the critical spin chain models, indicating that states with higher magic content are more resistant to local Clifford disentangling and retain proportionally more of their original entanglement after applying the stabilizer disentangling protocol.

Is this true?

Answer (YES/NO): NO